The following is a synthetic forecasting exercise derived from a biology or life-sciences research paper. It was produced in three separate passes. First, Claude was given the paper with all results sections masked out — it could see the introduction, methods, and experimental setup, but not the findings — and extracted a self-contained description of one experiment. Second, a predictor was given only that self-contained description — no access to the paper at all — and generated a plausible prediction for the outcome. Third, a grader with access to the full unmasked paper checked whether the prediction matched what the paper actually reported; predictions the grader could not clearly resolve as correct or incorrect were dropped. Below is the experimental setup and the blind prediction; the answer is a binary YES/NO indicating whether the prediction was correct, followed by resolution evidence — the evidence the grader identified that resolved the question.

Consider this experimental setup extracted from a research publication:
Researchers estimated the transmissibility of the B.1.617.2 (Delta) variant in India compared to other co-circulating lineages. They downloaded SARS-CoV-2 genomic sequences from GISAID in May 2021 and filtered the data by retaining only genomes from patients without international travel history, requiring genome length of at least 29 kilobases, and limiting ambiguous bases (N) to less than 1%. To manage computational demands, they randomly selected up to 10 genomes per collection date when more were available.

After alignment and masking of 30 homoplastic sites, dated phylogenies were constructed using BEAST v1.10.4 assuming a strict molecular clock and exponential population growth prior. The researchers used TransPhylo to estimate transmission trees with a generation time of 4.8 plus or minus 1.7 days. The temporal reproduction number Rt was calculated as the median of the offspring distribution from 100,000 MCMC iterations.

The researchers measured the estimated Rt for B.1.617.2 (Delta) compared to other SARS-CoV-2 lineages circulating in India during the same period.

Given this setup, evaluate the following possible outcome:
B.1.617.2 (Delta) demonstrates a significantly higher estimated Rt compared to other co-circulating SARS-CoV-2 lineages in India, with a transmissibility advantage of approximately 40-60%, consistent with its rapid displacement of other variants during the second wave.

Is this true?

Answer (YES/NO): NO